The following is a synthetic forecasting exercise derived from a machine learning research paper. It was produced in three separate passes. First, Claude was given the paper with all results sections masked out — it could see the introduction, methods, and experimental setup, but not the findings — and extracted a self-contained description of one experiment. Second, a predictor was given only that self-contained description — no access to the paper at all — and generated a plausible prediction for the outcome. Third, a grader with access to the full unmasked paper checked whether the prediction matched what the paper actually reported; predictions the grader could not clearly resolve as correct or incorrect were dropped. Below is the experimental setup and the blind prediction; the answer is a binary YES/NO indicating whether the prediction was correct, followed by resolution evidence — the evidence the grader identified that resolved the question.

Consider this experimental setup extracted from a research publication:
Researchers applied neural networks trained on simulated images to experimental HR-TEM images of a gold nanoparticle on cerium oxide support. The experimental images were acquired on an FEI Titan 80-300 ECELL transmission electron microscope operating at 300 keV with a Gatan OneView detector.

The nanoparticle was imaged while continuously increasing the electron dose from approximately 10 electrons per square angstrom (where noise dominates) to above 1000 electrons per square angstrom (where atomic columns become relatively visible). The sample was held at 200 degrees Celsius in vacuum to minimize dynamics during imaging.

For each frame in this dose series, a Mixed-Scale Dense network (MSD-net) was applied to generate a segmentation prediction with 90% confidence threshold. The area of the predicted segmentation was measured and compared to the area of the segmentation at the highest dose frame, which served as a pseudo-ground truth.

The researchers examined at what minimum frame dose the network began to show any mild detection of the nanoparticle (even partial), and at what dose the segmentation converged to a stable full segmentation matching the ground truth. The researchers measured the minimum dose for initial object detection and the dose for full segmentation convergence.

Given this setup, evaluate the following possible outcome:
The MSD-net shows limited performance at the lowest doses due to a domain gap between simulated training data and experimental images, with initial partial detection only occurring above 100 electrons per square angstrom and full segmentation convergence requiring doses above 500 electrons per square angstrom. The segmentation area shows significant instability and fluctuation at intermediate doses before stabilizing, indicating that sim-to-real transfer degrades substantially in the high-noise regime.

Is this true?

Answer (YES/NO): NO